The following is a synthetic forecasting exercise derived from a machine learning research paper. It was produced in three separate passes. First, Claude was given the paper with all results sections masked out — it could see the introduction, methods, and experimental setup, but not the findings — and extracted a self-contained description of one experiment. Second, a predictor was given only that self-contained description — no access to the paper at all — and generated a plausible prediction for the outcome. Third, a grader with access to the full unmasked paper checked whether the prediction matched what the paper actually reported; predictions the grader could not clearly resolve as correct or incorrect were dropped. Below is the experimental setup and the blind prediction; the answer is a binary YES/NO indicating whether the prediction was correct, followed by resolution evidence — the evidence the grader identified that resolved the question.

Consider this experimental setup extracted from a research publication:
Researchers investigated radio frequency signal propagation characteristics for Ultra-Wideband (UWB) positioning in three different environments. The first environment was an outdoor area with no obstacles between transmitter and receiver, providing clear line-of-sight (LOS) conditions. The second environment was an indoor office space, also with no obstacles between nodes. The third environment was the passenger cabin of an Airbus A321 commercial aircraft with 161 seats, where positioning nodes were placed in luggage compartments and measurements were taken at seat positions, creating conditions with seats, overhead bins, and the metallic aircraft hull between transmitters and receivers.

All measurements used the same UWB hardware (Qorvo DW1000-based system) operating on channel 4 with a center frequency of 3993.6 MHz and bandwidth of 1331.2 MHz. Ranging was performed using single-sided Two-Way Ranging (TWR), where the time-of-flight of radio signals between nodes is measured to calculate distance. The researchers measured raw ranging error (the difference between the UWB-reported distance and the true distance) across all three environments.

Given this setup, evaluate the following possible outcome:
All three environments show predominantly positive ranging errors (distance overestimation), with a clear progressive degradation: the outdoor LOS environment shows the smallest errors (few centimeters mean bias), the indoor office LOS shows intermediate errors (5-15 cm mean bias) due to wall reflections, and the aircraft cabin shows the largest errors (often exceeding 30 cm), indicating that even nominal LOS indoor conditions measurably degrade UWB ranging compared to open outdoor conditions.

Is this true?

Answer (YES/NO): NO